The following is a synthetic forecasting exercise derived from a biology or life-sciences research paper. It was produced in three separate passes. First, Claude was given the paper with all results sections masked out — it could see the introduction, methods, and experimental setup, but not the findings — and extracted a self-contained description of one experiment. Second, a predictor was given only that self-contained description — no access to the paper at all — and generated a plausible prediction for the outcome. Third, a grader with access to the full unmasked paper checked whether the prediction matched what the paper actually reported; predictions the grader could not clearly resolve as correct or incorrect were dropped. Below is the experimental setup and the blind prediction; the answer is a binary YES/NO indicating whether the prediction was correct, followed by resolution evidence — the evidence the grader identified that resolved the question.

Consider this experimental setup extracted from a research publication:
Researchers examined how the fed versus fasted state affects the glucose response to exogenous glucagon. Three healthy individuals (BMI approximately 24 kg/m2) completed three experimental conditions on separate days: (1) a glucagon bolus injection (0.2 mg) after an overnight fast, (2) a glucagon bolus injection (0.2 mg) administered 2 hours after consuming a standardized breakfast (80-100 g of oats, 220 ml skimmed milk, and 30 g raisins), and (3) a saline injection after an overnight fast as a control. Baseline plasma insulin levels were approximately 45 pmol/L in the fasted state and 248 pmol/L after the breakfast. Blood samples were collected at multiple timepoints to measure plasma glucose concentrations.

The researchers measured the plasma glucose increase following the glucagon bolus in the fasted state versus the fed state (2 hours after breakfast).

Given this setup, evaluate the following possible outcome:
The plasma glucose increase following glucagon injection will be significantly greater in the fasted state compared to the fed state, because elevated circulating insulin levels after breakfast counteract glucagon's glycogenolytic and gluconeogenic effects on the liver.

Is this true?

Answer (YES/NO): YES